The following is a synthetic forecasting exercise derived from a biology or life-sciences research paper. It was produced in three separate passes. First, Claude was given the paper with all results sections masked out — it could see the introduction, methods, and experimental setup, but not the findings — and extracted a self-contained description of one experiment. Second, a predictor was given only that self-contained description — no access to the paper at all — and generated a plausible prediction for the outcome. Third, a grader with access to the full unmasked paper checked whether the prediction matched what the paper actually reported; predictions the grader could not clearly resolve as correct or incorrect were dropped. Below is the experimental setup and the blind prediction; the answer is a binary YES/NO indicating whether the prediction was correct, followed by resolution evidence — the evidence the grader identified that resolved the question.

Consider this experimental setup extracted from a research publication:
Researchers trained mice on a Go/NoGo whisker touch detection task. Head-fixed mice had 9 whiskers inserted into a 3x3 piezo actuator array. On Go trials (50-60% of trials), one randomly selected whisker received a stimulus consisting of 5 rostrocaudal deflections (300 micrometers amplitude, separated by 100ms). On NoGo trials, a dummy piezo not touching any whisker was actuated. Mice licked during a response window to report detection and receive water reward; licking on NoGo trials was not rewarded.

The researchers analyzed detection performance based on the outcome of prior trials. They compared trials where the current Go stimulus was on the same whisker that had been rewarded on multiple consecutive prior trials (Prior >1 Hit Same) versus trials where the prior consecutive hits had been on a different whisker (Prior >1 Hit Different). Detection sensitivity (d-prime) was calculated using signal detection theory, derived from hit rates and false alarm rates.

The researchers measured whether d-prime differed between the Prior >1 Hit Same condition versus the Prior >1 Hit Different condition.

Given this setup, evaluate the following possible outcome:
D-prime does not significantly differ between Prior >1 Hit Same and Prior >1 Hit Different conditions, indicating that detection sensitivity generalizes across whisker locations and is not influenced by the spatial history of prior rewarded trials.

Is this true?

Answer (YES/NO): NO